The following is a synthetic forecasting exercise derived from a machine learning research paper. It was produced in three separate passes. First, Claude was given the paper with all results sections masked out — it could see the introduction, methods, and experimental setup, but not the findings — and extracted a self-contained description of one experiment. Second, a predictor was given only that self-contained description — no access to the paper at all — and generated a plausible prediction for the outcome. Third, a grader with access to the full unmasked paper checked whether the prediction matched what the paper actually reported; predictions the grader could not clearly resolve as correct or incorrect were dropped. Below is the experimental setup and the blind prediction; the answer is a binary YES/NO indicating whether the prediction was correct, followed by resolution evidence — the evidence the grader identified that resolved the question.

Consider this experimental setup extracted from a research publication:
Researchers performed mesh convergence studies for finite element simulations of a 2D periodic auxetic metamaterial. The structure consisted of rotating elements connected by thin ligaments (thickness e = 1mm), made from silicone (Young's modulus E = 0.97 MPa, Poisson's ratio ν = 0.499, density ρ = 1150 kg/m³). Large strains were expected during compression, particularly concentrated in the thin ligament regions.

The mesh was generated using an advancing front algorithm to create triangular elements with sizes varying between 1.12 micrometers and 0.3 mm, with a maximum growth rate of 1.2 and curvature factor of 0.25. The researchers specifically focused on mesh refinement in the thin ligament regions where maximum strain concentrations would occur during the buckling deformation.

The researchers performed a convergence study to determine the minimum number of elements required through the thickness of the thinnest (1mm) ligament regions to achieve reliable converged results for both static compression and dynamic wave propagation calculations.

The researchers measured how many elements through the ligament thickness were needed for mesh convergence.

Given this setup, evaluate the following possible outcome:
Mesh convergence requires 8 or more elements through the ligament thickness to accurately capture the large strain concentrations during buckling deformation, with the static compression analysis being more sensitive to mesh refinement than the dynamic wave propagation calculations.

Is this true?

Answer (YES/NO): NO